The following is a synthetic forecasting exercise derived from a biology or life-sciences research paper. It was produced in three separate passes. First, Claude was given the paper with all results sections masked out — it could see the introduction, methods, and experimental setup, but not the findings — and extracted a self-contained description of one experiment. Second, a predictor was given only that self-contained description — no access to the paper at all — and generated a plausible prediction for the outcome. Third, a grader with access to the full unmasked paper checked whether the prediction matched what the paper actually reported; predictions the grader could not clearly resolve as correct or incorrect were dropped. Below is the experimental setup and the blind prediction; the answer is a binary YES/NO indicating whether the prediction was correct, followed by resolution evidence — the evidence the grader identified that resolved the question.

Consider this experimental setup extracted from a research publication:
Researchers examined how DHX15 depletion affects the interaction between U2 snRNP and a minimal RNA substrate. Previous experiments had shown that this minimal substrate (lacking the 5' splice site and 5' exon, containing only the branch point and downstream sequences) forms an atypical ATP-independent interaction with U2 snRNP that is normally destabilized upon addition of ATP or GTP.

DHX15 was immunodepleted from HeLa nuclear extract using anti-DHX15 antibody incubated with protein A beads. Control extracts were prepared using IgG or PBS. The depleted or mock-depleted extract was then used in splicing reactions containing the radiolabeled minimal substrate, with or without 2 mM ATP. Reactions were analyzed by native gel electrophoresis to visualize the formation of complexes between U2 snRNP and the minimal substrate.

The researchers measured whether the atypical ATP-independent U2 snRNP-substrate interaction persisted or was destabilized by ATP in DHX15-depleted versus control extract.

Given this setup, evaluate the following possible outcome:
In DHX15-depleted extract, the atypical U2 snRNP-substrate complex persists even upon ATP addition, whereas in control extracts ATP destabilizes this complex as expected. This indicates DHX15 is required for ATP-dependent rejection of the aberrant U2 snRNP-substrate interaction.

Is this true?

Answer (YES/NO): YES